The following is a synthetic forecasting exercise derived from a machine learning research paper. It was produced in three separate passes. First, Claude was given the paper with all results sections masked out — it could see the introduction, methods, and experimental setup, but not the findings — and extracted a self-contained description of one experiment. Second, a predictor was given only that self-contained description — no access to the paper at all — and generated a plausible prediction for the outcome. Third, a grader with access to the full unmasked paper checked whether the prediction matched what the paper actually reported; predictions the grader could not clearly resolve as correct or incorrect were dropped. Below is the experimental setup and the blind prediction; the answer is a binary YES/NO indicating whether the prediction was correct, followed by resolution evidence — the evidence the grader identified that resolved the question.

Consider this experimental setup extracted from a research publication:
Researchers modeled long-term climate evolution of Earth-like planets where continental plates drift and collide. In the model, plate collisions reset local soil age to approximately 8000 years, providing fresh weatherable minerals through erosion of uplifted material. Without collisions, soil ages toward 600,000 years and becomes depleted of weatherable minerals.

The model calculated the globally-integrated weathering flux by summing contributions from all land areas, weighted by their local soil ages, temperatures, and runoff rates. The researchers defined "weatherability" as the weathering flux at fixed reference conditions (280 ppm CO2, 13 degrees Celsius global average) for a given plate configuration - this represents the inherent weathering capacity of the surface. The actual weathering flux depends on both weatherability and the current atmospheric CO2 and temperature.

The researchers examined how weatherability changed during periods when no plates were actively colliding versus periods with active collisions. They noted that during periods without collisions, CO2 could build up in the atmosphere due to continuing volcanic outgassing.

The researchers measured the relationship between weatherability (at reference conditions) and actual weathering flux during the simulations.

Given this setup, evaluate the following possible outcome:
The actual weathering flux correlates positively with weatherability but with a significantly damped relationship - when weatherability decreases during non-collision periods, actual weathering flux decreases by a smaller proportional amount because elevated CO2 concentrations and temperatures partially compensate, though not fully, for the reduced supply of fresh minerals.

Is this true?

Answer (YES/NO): YES